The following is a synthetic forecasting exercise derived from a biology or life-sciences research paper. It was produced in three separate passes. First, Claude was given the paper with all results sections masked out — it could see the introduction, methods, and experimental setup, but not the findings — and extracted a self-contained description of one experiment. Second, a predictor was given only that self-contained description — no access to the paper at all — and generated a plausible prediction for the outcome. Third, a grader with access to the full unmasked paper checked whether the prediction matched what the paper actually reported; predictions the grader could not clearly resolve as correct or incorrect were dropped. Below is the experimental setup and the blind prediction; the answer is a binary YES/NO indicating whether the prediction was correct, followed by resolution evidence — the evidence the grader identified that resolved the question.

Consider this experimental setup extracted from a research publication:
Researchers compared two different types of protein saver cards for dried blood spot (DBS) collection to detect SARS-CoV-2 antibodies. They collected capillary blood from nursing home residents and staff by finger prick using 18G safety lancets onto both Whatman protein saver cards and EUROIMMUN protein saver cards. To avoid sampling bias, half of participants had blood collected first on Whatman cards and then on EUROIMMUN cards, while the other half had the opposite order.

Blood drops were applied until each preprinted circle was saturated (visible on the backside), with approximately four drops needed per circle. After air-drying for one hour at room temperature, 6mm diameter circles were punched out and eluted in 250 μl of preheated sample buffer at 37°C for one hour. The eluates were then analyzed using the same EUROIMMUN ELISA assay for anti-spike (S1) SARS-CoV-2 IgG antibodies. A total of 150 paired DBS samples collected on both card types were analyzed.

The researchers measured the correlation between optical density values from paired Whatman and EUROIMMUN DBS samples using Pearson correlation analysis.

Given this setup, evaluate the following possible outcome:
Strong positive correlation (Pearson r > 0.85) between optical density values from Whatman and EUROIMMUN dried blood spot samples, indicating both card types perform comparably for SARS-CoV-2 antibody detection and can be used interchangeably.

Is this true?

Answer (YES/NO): YES